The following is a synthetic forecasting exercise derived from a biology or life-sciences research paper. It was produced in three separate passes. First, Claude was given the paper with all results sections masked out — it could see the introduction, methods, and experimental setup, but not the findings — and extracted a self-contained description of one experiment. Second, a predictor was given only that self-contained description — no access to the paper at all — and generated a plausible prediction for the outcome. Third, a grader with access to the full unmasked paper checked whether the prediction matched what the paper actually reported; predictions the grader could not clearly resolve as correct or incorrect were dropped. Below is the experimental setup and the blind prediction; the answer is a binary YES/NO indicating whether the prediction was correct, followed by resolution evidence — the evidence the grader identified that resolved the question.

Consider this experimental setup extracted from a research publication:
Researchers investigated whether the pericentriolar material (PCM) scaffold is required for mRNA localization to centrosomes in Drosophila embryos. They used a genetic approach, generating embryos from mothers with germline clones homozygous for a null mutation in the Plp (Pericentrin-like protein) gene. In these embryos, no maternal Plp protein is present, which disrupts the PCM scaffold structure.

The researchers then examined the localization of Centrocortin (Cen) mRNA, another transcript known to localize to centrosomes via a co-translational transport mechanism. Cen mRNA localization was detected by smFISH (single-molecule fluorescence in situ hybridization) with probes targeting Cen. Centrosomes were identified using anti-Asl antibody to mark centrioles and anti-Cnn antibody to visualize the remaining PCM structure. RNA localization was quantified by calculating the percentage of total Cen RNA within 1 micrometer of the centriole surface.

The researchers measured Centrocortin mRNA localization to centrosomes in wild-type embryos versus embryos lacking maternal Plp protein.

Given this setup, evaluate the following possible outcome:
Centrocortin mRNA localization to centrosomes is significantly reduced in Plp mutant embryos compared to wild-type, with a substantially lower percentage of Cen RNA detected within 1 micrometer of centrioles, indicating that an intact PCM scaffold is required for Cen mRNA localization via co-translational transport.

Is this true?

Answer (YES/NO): YES